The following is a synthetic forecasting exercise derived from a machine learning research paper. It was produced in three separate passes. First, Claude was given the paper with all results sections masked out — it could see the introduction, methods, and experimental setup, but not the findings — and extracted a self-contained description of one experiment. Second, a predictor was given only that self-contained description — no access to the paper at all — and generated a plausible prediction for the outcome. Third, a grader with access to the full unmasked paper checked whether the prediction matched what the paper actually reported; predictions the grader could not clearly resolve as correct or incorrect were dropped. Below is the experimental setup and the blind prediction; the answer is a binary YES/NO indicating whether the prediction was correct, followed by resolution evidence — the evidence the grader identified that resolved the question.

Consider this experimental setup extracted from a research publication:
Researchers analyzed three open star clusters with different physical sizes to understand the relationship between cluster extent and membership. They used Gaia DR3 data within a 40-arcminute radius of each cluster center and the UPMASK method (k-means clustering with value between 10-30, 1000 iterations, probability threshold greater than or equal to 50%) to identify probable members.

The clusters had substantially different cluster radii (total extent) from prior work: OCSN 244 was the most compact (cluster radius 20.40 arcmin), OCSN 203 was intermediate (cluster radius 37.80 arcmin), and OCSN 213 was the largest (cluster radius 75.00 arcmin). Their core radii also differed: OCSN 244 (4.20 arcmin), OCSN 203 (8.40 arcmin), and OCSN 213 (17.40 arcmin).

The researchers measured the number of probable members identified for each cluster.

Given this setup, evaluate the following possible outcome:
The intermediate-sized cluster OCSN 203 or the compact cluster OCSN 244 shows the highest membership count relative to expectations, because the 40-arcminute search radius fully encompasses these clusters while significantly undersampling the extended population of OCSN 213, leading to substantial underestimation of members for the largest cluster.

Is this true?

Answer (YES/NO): YES